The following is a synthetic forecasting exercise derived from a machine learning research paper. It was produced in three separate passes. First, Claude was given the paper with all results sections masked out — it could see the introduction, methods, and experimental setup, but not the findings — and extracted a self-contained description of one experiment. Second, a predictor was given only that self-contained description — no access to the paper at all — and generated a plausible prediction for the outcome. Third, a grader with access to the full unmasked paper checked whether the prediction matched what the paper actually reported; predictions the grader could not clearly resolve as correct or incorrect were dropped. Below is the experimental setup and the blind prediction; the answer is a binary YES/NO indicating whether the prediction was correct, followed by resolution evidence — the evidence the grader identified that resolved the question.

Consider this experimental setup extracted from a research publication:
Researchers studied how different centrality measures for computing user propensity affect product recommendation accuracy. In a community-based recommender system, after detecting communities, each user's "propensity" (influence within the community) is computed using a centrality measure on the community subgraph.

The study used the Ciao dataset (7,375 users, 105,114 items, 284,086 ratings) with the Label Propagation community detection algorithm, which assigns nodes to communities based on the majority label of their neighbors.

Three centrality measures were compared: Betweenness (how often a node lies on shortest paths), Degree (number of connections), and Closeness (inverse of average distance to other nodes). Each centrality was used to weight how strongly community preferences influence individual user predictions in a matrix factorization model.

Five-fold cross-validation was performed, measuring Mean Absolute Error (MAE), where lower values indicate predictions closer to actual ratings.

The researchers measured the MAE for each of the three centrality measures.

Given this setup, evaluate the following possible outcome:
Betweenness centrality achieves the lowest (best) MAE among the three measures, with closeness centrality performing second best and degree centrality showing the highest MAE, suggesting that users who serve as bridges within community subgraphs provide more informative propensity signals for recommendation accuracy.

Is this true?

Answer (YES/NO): NO